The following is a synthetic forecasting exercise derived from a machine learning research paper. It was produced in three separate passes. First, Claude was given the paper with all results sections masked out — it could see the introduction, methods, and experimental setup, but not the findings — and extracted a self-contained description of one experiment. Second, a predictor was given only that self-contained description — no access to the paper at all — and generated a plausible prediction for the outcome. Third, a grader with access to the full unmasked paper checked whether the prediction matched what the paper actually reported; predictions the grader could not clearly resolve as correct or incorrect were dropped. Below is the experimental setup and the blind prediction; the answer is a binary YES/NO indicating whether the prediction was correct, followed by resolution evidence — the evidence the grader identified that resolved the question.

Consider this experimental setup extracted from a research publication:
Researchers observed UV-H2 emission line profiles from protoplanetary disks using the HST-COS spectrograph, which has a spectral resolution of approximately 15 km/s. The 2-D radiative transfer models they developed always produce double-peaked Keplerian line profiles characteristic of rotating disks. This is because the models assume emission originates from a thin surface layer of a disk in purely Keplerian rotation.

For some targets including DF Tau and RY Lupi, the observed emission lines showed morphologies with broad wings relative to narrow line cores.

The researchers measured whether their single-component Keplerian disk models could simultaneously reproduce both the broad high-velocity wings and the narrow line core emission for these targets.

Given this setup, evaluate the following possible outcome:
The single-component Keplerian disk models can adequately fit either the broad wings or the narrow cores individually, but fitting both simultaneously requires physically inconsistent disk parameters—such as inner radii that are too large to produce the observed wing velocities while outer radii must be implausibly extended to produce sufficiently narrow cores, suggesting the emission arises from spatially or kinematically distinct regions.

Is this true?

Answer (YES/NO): NO